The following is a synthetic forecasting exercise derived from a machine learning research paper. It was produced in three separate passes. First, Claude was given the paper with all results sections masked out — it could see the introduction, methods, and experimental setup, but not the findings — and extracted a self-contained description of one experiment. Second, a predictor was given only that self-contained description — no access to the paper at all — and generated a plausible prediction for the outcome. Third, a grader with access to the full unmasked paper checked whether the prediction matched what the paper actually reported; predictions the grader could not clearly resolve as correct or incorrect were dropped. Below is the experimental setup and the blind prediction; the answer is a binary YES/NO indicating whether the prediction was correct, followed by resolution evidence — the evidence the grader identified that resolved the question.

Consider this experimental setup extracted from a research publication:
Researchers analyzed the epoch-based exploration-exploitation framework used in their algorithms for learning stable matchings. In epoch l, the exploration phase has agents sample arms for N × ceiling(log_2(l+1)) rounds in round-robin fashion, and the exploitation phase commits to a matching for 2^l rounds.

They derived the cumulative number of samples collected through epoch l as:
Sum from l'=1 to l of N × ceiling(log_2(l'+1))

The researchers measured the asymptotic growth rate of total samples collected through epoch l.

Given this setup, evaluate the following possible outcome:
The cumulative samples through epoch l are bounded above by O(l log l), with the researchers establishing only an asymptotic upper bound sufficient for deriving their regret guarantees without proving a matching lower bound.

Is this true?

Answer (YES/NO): NO